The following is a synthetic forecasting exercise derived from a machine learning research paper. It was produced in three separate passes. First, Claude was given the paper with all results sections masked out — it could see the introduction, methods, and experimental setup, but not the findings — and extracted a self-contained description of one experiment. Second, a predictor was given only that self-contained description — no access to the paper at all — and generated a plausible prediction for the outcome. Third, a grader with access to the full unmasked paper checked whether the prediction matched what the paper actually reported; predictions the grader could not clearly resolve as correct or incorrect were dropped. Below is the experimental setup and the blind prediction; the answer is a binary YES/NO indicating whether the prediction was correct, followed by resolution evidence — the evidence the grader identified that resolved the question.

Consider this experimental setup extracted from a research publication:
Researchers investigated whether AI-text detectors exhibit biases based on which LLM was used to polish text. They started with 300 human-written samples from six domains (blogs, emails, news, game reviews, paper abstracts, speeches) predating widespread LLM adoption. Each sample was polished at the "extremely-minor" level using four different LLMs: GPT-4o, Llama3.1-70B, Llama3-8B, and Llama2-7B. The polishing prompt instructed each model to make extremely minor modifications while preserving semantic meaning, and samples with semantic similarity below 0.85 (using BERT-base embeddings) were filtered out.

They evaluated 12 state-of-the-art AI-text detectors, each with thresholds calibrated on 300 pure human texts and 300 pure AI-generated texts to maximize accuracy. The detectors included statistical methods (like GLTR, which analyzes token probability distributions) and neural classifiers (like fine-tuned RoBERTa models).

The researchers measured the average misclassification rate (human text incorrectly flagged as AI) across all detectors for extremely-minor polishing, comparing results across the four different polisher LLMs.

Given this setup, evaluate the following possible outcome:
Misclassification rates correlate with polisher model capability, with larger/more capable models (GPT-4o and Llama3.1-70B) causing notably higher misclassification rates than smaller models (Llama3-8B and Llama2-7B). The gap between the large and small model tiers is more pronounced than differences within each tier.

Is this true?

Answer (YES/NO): NO